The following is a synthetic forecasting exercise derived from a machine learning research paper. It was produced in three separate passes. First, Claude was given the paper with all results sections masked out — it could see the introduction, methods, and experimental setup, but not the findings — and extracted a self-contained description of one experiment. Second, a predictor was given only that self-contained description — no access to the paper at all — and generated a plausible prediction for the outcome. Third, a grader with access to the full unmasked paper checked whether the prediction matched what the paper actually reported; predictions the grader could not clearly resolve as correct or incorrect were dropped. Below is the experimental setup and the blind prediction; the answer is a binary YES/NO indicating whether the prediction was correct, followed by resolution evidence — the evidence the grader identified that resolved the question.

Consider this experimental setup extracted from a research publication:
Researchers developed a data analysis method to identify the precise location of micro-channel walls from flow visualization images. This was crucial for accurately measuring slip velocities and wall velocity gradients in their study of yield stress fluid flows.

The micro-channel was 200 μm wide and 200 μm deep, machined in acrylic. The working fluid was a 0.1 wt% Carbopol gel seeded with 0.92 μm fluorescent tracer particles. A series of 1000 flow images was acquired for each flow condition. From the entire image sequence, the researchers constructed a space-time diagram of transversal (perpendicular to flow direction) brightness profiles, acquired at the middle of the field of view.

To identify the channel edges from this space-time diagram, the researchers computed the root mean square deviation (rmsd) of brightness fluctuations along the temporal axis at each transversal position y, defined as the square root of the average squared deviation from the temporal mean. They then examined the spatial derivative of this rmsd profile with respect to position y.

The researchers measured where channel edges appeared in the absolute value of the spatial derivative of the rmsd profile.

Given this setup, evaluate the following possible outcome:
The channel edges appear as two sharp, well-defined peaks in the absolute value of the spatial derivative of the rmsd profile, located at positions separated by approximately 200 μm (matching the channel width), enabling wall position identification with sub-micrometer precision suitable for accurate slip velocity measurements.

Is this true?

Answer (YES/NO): NO